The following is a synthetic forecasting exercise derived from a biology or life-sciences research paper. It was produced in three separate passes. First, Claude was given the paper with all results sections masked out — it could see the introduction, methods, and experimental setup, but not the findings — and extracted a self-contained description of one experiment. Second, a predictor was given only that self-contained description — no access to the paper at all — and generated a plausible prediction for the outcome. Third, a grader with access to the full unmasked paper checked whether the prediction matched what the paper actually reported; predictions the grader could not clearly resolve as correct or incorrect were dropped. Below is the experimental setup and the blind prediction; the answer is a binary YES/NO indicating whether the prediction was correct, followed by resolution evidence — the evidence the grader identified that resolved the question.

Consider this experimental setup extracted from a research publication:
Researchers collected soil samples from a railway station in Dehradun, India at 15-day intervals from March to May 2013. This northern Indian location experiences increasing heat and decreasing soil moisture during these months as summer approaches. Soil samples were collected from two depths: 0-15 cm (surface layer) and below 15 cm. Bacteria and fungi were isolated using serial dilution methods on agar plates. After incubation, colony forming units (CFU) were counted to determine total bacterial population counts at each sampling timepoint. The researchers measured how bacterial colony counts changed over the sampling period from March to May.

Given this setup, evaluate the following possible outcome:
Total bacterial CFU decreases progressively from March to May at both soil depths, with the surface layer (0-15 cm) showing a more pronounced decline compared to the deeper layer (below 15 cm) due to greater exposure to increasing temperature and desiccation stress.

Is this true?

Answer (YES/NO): NO